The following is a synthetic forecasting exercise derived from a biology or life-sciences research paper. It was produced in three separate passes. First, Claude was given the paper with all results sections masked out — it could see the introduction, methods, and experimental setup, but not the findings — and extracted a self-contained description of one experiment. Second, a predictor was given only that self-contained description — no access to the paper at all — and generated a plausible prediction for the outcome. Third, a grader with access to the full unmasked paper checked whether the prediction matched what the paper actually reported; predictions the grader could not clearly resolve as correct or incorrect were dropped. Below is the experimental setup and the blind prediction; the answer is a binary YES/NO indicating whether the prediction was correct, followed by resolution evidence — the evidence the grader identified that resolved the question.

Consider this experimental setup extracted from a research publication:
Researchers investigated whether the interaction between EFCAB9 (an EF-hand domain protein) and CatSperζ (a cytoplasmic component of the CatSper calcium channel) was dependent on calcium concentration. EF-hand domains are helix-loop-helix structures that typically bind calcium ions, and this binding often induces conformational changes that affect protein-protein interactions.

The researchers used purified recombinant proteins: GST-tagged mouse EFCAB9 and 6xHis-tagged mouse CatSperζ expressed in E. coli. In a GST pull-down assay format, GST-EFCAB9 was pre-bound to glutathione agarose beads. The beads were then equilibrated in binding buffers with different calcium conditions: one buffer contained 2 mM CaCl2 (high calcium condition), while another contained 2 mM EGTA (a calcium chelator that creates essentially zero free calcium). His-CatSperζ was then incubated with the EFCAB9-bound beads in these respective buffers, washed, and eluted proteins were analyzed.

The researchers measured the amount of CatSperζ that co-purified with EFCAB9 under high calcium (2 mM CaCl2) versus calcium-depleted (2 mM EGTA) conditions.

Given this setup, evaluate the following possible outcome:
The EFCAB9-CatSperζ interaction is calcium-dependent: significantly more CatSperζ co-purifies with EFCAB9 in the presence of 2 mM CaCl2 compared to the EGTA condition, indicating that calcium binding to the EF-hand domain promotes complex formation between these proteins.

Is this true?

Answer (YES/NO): YES